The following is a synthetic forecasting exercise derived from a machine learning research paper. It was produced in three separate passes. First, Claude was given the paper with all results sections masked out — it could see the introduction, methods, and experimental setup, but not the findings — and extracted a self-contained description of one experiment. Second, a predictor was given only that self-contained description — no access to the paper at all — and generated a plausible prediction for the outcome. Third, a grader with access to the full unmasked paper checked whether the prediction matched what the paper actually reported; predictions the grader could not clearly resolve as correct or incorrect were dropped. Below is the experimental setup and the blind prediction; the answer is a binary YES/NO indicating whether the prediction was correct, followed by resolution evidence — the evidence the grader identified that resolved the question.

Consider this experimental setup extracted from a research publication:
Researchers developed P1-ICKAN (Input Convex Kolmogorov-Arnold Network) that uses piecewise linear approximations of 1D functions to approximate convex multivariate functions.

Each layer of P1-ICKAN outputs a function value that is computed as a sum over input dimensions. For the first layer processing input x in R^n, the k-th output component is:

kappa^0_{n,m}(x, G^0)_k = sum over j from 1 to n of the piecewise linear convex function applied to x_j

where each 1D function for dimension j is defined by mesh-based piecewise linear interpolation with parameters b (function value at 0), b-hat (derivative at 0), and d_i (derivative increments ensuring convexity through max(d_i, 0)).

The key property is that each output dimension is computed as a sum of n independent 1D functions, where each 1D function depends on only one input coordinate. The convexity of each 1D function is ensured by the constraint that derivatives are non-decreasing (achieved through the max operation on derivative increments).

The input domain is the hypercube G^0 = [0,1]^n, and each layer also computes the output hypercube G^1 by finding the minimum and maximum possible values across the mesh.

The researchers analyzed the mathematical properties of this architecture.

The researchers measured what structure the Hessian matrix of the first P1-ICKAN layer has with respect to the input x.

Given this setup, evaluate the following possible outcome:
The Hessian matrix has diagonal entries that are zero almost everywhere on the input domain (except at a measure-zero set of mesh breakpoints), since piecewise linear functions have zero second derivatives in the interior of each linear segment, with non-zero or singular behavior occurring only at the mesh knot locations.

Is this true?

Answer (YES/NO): NO